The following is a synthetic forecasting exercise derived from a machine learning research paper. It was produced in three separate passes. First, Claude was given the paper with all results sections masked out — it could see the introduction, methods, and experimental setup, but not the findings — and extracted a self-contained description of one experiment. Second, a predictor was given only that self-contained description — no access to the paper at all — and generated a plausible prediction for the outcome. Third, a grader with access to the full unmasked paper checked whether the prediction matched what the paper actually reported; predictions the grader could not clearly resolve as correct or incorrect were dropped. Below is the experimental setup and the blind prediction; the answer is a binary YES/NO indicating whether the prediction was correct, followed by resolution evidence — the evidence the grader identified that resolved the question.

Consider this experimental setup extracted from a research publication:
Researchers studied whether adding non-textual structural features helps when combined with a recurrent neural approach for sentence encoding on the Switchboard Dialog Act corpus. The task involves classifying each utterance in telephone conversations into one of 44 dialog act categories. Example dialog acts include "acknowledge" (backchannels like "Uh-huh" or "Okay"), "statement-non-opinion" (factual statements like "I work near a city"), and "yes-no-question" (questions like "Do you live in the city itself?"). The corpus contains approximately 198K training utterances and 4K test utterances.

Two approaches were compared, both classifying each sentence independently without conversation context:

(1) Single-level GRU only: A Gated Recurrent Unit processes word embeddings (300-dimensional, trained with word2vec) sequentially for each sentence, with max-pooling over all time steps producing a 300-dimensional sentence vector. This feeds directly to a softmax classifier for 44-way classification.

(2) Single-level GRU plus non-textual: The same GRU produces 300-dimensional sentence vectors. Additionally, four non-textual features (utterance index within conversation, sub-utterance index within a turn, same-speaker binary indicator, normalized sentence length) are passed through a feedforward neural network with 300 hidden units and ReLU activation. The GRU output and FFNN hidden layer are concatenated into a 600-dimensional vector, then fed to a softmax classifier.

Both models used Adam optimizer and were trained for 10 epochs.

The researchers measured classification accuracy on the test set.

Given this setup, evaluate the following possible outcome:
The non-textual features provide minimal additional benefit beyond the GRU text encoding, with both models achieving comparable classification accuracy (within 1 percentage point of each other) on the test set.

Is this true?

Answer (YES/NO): NO